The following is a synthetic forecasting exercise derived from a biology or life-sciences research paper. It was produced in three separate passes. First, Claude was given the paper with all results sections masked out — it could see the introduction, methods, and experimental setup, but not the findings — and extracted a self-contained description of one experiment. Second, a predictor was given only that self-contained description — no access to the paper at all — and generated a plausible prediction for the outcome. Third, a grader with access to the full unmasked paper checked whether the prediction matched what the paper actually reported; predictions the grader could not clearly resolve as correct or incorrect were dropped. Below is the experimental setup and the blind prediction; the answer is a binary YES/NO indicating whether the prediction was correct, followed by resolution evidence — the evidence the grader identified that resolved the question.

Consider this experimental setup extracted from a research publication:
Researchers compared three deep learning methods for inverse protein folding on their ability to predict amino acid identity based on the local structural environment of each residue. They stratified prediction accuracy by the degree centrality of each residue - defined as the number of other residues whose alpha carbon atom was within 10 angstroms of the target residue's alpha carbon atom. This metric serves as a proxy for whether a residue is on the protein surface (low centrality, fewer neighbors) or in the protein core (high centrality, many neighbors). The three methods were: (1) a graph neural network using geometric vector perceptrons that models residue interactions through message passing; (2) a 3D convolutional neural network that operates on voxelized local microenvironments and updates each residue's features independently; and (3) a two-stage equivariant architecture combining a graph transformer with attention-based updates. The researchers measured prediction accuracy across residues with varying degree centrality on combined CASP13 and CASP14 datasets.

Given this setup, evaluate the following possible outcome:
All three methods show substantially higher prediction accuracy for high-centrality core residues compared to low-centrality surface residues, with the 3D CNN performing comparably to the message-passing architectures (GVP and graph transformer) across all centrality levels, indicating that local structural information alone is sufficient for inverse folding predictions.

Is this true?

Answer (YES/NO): NO